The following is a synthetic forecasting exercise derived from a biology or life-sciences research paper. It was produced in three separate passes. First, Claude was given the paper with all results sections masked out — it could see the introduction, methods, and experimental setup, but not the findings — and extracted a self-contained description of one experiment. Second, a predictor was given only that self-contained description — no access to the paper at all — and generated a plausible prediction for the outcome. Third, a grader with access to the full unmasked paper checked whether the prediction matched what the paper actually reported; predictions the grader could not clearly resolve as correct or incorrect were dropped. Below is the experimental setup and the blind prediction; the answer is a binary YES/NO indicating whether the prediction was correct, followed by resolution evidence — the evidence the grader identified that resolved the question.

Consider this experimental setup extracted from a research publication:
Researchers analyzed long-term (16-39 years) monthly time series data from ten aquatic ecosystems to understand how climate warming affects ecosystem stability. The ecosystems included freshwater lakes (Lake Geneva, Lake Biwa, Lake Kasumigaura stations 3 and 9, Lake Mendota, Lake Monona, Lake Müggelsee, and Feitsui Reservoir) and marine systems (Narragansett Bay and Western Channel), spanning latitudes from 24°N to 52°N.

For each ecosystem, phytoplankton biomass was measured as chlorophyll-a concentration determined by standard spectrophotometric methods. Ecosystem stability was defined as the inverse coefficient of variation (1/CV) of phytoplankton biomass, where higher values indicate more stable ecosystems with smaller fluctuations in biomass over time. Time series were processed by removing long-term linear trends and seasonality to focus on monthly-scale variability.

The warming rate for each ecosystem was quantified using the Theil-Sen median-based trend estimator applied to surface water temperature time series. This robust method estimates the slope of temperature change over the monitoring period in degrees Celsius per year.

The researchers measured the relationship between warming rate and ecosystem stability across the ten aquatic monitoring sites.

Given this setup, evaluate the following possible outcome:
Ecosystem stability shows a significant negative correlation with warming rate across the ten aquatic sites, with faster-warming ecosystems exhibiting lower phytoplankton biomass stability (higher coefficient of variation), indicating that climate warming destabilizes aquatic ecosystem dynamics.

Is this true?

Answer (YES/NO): YES